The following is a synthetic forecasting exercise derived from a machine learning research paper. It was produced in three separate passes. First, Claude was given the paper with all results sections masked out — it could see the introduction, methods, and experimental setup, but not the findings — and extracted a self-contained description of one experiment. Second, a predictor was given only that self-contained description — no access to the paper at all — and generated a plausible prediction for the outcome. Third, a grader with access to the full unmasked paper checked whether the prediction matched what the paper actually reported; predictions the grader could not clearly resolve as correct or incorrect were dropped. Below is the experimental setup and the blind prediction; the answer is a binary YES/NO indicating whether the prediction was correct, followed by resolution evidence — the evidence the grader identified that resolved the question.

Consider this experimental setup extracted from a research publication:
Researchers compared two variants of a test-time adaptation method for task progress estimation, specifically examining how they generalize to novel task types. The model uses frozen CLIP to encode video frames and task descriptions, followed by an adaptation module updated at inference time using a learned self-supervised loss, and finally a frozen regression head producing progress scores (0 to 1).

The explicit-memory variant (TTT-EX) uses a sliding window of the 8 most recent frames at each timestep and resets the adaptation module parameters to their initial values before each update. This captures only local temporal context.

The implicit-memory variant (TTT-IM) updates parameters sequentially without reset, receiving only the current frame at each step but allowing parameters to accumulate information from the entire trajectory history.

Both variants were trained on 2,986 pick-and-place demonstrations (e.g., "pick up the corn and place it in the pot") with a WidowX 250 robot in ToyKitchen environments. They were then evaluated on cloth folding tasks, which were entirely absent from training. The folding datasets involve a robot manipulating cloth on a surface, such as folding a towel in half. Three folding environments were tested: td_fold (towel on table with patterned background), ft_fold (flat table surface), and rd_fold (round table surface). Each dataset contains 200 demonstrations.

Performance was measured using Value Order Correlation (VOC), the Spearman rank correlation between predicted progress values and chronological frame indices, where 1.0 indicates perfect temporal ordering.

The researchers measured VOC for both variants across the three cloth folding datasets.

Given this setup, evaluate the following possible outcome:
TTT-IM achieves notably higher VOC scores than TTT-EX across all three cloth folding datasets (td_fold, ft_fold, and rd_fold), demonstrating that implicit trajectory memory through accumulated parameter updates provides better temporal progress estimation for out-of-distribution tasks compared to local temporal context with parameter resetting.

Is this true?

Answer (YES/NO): YES